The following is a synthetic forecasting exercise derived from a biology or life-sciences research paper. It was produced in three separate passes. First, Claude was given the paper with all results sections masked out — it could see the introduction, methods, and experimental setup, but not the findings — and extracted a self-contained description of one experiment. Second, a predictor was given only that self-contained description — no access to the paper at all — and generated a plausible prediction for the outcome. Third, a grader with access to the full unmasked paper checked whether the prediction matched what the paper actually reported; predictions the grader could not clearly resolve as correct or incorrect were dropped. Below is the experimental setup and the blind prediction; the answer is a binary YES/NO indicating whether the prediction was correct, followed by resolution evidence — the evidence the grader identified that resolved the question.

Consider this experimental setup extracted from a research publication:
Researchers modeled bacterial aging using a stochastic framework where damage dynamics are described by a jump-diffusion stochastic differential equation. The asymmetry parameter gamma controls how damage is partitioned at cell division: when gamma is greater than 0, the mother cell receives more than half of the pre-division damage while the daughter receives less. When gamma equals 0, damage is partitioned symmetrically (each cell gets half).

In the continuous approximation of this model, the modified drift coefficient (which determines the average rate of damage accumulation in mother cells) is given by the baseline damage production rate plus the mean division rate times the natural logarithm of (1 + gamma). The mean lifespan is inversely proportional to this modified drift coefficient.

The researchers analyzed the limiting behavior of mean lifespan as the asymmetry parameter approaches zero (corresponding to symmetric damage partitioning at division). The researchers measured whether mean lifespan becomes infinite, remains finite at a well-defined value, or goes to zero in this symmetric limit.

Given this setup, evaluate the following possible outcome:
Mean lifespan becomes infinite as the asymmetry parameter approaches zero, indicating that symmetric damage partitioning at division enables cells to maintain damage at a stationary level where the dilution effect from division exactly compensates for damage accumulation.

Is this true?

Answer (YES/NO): NO